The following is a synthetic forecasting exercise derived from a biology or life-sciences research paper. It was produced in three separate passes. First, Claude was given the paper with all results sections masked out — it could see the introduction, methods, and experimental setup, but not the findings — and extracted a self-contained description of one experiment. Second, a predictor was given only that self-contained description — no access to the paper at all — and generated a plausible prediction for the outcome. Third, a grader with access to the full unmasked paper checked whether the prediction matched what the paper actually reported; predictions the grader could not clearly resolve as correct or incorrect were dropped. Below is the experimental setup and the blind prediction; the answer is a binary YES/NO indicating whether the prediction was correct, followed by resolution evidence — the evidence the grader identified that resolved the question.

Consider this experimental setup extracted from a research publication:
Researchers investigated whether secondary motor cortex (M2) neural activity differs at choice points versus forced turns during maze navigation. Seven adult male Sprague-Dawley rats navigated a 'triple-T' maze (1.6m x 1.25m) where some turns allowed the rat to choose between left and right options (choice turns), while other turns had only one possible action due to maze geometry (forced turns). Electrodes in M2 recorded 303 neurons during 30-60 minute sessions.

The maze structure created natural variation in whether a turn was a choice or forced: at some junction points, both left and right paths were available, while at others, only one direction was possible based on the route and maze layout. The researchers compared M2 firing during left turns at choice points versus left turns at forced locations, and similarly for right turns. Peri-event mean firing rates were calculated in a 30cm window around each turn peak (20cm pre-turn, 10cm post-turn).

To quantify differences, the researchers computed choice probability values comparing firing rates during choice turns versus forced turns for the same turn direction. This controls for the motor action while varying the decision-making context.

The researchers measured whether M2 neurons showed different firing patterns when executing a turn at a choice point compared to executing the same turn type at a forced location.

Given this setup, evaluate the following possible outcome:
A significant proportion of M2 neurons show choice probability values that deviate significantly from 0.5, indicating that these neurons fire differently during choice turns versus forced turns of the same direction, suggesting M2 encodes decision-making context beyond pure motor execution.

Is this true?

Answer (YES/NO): YES